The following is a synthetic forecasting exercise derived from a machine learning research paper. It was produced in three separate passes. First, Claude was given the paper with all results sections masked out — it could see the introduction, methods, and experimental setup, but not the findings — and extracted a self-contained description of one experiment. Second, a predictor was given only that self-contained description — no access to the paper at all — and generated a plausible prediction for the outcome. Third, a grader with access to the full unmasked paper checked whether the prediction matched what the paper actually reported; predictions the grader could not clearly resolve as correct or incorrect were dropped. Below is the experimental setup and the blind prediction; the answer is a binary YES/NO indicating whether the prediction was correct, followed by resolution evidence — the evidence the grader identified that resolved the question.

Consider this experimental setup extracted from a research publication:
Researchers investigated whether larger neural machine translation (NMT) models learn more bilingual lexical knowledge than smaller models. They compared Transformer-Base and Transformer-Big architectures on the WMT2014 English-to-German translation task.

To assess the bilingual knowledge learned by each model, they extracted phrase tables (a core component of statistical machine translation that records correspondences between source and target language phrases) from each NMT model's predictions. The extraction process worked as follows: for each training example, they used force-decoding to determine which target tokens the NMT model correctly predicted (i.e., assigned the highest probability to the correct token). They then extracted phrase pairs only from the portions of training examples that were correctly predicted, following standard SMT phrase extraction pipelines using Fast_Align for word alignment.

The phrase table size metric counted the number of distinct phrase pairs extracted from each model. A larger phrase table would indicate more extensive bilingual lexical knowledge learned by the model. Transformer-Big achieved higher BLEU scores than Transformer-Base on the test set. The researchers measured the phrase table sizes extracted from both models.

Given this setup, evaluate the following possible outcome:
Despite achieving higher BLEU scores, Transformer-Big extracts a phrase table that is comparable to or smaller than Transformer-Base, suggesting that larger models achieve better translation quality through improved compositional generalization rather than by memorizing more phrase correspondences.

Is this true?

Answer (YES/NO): YES